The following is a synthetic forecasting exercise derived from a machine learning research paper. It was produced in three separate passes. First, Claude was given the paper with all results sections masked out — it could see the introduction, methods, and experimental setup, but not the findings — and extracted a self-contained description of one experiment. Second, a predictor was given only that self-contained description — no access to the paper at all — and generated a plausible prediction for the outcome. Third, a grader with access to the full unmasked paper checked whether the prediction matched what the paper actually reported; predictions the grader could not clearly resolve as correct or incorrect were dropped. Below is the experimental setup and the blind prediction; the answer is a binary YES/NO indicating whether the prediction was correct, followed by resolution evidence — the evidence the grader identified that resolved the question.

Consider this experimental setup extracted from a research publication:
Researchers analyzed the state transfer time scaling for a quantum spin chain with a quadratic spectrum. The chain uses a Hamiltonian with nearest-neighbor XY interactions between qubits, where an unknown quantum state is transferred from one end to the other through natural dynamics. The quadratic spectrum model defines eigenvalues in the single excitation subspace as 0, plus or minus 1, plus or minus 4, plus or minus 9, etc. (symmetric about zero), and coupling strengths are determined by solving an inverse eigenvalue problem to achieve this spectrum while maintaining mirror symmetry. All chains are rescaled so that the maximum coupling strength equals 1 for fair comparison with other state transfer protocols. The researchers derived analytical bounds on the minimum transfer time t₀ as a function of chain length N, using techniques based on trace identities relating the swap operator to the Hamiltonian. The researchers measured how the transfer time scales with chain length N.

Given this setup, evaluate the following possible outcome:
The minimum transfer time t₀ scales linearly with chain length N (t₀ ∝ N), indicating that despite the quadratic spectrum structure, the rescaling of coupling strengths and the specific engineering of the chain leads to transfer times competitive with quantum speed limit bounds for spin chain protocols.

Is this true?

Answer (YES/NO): NO